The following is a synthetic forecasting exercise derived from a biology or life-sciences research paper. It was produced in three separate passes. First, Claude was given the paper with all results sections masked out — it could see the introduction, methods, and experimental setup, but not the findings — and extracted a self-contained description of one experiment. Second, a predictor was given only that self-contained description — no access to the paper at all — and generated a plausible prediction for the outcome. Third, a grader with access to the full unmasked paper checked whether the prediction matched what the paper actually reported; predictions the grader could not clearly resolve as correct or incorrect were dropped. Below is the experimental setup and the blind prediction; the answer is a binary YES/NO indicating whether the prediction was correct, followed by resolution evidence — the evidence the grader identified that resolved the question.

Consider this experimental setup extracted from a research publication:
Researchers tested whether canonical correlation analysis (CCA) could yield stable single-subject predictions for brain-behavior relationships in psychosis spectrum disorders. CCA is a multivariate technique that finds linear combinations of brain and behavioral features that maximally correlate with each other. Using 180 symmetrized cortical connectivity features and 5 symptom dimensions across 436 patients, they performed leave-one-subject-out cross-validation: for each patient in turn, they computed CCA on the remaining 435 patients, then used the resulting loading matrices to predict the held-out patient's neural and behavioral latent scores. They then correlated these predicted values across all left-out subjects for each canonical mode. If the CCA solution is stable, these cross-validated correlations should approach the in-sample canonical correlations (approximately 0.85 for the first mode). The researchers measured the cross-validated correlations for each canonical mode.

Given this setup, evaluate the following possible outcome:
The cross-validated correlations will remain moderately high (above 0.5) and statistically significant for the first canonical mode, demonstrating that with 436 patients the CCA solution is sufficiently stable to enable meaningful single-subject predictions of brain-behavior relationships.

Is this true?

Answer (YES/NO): NO